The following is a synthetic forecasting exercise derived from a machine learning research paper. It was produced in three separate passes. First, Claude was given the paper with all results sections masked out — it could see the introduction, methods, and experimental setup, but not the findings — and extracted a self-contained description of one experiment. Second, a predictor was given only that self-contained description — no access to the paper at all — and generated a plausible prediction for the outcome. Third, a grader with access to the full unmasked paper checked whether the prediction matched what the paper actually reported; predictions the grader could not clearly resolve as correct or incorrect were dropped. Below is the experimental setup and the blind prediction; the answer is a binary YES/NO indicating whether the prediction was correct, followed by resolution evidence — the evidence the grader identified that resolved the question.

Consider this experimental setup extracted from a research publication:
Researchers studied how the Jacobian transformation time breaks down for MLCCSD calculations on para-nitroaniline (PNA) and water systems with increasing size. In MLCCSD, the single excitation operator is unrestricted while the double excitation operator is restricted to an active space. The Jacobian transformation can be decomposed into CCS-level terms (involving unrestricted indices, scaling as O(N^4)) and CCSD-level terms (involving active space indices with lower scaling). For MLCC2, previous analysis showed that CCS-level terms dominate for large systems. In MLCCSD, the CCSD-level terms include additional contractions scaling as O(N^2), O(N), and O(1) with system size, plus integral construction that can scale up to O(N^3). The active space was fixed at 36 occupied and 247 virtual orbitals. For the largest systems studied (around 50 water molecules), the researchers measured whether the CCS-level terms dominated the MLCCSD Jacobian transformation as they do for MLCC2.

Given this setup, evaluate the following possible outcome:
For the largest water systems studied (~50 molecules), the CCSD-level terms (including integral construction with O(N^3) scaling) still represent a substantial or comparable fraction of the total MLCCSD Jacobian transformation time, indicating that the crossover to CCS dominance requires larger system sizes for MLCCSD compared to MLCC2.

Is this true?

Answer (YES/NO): YES